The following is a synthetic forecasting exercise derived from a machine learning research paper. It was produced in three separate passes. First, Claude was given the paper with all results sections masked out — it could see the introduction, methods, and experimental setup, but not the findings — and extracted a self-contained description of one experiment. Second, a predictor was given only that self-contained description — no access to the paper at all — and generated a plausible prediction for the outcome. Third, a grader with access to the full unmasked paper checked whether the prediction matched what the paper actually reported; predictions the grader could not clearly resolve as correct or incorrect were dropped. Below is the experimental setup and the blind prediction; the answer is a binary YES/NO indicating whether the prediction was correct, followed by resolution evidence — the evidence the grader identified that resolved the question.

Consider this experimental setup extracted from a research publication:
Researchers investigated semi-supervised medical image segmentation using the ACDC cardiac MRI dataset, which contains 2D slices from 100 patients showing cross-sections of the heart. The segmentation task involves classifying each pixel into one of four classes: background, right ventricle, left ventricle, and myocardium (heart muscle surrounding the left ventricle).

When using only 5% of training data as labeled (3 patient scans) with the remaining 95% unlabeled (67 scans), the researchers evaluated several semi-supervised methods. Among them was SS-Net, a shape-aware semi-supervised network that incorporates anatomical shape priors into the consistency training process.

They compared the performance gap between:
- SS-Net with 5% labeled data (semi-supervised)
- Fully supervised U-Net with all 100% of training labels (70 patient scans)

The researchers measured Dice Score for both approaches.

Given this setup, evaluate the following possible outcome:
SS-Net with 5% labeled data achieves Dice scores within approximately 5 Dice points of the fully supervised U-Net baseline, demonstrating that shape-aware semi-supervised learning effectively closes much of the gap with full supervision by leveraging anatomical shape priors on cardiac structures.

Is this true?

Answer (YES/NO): NO